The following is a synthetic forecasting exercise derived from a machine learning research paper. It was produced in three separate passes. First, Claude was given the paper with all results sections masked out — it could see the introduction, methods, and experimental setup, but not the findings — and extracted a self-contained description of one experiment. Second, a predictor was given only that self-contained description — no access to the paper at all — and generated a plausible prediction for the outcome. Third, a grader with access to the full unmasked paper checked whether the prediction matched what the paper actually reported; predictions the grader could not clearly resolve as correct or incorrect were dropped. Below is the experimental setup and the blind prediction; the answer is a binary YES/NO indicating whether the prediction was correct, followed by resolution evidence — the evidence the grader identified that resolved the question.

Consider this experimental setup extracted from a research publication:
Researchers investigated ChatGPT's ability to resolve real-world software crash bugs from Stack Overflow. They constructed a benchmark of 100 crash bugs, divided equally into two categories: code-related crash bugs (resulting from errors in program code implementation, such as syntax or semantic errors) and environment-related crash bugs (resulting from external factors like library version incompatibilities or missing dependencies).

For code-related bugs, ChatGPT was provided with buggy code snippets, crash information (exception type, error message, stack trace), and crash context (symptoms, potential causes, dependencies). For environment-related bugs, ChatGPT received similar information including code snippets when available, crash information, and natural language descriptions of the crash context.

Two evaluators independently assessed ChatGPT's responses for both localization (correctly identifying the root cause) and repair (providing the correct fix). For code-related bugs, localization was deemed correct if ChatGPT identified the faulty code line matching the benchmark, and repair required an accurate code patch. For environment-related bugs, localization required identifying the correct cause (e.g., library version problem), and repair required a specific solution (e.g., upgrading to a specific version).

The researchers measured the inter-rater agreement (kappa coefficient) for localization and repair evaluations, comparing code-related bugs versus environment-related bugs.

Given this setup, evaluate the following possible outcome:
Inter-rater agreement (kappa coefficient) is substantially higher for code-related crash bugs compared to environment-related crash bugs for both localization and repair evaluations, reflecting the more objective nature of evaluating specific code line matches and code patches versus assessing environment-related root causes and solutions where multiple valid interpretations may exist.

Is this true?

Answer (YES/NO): NO